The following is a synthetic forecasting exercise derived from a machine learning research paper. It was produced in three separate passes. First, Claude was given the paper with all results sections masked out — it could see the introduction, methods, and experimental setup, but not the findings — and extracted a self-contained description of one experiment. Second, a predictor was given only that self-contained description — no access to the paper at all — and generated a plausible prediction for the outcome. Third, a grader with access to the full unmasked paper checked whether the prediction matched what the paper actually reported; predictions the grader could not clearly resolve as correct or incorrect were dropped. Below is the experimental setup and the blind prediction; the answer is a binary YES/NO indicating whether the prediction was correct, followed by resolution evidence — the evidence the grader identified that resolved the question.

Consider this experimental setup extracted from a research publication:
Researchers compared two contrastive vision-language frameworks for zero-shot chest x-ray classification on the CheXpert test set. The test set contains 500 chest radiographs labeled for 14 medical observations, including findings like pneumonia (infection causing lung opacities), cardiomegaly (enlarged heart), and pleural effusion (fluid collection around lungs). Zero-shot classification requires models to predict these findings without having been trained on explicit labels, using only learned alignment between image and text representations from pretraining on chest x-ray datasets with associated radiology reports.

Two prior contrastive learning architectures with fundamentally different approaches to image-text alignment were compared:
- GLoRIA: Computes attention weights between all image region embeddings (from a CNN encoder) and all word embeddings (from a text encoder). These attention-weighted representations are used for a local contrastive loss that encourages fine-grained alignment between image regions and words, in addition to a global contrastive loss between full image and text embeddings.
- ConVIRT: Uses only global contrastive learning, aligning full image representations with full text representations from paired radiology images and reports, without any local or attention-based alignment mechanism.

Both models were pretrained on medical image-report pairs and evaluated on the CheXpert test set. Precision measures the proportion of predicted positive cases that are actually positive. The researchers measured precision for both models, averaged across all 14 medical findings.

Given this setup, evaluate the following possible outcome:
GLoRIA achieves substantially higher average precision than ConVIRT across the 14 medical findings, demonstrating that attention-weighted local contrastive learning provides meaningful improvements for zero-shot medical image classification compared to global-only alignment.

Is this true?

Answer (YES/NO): NO